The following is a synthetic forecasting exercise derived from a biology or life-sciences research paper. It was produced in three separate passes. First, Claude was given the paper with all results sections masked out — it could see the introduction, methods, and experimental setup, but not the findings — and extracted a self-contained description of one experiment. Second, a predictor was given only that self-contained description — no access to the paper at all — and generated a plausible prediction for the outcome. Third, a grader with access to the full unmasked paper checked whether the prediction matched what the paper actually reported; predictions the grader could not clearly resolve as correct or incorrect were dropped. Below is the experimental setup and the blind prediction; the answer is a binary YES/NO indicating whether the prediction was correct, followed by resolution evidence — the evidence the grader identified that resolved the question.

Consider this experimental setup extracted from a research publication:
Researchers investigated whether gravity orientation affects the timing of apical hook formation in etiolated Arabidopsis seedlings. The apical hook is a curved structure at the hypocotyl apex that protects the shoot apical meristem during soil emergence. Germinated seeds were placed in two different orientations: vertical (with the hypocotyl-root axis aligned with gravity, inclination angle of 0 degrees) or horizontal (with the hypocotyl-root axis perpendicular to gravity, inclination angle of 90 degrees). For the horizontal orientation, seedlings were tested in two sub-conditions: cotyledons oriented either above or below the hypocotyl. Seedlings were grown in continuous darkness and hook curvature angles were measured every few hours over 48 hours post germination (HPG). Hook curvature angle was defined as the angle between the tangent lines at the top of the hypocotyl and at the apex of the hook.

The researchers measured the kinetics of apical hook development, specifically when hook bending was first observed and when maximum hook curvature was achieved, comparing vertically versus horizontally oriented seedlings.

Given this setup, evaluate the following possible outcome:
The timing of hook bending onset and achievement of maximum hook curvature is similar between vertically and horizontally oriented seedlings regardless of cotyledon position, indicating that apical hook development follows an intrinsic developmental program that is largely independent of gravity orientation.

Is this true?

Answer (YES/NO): NO